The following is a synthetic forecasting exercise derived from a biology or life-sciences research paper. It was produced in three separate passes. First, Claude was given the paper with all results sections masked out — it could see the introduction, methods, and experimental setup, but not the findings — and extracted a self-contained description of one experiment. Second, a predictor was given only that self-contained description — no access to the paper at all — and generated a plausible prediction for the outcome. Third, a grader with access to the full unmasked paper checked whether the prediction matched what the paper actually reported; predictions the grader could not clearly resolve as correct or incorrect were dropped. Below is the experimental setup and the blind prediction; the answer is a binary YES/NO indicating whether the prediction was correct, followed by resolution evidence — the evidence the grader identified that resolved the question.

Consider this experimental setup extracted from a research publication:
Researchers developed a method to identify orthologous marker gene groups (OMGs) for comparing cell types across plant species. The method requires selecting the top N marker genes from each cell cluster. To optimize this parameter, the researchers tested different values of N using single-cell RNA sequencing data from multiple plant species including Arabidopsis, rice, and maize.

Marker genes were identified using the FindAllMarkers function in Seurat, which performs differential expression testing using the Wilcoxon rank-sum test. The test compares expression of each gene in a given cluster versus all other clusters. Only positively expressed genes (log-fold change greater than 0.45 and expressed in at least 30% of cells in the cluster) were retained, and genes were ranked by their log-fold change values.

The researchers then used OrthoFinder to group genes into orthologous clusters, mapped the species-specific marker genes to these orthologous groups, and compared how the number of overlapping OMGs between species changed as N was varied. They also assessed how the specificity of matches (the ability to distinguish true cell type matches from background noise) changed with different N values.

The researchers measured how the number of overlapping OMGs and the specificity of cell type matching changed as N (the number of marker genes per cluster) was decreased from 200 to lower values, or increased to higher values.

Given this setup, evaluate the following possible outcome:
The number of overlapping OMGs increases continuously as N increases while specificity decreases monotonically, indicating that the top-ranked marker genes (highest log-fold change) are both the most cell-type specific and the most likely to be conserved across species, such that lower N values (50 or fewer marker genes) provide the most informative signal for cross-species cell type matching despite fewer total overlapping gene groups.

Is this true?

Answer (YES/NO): NO